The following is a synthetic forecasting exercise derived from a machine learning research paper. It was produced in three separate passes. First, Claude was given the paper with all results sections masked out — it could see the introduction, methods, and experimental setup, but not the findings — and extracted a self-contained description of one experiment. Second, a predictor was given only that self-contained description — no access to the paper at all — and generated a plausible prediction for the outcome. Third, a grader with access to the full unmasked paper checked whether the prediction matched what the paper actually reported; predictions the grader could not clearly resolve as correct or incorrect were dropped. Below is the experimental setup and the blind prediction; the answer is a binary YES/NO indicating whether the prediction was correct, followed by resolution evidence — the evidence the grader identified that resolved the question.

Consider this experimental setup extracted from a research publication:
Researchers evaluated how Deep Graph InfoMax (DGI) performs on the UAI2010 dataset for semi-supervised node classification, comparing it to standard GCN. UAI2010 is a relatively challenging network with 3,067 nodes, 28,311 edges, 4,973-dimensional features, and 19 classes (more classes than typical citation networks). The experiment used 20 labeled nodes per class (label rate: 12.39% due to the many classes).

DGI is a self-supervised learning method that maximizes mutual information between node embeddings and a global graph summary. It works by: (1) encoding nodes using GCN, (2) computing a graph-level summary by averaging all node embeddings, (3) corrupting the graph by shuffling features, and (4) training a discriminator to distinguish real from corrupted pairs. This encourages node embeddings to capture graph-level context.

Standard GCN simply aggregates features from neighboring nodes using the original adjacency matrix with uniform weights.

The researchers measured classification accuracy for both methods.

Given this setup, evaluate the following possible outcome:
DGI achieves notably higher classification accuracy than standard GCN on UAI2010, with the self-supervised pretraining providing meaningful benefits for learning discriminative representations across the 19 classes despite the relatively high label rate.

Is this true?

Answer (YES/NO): NO